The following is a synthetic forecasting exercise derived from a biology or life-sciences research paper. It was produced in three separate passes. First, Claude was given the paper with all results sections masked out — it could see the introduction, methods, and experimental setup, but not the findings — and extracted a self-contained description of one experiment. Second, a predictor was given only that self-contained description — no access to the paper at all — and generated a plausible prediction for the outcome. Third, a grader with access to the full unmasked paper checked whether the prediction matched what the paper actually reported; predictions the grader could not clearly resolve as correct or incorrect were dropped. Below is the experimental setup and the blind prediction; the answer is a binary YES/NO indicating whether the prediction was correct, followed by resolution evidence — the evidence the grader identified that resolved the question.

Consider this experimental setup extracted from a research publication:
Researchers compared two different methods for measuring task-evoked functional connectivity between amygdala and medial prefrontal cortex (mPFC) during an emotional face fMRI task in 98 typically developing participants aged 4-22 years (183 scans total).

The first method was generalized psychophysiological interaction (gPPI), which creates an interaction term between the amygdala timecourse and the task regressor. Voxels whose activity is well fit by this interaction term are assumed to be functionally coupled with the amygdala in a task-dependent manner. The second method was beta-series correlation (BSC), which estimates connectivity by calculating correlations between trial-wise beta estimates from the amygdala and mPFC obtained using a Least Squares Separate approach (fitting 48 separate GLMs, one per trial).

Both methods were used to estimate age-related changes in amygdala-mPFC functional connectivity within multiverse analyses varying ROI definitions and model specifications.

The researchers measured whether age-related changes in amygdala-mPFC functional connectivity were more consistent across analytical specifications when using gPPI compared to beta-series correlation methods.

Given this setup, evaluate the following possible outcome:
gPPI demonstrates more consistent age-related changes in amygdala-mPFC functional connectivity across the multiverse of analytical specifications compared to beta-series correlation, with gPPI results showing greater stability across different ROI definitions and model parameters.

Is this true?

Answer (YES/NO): NO